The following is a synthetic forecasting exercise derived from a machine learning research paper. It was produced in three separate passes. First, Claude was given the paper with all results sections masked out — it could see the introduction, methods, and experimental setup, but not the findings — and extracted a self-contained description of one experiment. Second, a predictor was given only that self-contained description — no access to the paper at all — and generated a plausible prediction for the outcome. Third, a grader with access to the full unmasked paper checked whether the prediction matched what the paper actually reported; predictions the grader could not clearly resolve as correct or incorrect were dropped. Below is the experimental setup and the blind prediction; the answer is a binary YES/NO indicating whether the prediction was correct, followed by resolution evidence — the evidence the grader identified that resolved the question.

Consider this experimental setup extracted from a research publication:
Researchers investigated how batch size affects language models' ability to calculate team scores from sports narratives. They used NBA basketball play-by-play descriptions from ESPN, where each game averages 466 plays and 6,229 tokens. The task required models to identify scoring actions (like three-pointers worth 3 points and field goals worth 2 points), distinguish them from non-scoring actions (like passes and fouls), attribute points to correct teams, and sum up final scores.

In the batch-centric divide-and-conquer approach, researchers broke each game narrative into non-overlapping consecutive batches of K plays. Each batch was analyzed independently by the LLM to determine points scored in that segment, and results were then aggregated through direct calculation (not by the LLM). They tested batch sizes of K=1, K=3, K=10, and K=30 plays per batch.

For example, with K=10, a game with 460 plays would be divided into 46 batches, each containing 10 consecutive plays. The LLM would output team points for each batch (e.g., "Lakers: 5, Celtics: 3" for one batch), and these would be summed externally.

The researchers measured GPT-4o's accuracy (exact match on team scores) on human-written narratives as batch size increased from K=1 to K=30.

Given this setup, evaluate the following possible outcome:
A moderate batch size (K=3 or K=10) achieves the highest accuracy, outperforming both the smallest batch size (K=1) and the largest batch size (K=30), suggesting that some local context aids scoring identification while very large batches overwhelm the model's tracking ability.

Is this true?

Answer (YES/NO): YES